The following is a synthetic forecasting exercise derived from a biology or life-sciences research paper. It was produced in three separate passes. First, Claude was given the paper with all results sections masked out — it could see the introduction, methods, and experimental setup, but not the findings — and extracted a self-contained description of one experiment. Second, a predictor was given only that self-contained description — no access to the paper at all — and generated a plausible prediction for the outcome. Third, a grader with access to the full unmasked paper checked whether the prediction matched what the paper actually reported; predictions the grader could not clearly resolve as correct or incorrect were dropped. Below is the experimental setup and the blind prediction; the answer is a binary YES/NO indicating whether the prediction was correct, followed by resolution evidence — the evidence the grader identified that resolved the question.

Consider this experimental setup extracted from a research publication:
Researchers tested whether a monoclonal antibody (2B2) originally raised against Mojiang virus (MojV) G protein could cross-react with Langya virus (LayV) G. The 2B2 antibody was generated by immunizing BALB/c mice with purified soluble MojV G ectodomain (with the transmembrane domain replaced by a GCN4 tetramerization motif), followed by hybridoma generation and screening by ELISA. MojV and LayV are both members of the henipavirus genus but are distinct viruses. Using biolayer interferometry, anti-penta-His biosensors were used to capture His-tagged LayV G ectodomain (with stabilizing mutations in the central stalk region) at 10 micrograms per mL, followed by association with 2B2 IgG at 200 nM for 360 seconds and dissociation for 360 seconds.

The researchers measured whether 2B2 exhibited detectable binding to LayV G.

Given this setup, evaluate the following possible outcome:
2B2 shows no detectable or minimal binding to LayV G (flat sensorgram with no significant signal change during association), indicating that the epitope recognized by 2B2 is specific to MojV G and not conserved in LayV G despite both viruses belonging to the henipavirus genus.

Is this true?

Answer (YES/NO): NO